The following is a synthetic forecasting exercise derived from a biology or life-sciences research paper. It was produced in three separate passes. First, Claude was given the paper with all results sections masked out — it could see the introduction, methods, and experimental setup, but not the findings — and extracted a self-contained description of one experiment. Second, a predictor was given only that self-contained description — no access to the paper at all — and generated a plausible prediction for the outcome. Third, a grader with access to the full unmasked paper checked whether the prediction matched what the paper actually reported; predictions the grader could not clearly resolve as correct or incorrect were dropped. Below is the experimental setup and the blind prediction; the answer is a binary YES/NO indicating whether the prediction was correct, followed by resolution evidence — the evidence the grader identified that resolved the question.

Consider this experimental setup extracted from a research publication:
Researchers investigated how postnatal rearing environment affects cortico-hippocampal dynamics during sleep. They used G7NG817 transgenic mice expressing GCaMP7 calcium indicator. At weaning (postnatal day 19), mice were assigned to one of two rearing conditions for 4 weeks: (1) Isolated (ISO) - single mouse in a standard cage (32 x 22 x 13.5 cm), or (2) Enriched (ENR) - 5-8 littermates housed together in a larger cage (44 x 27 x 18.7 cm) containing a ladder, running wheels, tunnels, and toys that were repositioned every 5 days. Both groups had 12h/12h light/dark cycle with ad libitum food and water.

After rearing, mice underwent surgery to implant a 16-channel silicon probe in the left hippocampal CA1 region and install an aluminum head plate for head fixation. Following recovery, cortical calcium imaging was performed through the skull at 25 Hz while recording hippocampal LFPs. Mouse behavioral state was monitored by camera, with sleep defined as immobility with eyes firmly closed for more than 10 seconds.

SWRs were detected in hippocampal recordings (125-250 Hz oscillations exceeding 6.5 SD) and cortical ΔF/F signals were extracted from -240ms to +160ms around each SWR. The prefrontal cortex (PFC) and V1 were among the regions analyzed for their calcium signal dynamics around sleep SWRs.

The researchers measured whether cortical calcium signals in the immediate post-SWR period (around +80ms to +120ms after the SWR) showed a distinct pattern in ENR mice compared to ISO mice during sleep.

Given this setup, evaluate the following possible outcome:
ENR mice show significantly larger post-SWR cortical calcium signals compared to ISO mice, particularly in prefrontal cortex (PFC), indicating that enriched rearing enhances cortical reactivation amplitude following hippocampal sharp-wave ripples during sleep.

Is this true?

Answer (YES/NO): NO